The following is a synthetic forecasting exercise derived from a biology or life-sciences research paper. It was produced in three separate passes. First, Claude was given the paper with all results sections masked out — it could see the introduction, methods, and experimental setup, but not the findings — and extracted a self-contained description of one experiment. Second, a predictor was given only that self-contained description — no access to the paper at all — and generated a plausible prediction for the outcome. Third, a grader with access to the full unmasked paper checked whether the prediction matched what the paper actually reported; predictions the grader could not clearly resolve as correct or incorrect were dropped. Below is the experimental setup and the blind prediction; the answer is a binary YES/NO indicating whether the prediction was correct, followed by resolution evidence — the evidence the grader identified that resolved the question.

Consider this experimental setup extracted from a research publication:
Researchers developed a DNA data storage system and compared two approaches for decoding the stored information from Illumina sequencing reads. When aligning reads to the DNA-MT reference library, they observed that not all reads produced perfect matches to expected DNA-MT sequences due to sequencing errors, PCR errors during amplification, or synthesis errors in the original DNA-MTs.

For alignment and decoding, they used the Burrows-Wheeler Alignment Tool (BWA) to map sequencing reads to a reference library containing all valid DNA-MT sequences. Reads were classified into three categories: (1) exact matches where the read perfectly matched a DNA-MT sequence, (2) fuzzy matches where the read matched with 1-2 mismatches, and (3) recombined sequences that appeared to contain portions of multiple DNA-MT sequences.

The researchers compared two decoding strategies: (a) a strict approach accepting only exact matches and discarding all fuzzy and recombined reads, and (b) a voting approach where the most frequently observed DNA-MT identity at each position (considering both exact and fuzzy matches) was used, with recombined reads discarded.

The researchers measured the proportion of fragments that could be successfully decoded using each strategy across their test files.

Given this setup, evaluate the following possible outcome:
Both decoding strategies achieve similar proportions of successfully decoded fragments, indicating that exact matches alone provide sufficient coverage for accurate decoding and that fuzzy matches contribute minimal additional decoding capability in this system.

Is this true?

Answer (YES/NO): NO